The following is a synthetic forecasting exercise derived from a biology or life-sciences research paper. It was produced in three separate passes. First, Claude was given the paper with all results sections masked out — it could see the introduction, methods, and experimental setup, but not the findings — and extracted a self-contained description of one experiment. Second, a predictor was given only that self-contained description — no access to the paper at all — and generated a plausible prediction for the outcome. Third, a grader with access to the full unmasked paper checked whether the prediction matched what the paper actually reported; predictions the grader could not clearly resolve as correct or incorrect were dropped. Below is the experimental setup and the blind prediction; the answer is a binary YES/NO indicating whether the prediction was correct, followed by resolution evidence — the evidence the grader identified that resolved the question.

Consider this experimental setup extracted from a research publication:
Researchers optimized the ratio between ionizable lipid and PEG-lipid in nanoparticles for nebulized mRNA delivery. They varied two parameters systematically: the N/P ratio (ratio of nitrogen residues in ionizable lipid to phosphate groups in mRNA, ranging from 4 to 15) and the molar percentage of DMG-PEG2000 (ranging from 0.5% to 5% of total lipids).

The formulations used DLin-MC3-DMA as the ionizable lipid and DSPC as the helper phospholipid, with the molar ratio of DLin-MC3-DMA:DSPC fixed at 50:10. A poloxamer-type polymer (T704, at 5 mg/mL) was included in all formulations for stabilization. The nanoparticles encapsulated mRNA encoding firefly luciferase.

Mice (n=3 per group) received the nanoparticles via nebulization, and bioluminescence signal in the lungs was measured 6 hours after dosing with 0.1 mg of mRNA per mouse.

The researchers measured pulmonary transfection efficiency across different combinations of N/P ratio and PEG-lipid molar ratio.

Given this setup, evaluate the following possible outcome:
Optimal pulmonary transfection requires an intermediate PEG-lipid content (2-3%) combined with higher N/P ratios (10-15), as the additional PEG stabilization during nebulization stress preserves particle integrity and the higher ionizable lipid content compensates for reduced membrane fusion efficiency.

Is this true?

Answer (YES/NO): NO